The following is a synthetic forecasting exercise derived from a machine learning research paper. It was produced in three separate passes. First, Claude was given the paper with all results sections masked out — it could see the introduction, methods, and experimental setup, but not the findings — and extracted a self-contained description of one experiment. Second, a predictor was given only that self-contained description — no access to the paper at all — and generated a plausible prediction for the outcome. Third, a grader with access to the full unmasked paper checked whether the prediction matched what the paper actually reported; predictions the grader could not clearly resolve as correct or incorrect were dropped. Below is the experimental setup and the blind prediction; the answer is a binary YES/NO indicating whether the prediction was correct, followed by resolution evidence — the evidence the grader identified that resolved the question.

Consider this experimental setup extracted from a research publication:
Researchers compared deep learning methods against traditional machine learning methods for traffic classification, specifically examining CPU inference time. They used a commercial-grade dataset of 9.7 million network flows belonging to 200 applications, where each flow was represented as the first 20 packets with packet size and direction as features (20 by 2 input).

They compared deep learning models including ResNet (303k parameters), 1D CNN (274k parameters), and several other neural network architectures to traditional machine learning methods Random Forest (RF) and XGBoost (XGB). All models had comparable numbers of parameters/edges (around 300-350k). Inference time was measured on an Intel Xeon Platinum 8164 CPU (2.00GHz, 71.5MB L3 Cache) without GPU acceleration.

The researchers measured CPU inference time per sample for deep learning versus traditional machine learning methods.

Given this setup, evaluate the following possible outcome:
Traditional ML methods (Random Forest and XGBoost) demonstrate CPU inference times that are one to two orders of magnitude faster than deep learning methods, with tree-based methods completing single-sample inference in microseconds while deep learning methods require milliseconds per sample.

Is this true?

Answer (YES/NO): NO